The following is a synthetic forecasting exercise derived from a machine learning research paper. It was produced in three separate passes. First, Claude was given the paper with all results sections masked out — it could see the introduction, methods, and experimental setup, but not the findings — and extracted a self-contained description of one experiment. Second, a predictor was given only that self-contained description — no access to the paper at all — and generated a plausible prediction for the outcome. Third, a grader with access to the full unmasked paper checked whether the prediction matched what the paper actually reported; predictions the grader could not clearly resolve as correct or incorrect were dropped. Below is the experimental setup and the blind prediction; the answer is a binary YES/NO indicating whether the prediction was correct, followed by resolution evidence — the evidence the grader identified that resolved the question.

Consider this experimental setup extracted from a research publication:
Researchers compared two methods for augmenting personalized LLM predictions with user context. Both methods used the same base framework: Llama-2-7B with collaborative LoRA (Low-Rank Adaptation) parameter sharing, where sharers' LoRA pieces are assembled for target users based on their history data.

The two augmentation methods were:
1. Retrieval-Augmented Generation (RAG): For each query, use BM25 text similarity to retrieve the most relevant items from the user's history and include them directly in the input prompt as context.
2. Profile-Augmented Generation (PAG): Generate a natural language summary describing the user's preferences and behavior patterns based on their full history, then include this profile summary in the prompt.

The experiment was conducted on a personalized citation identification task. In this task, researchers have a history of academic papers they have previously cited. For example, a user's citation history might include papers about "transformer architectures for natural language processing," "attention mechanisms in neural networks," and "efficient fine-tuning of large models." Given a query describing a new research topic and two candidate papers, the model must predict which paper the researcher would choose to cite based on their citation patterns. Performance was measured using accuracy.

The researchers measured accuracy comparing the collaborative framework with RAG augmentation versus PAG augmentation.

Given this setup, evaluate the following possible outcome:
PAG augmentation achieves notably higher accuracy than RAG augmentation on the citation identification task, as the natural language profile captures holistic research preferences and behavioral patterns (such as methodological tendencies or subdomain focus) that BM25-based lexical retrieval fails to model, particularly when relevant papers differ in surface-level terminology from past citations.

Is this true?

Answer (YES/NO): YES